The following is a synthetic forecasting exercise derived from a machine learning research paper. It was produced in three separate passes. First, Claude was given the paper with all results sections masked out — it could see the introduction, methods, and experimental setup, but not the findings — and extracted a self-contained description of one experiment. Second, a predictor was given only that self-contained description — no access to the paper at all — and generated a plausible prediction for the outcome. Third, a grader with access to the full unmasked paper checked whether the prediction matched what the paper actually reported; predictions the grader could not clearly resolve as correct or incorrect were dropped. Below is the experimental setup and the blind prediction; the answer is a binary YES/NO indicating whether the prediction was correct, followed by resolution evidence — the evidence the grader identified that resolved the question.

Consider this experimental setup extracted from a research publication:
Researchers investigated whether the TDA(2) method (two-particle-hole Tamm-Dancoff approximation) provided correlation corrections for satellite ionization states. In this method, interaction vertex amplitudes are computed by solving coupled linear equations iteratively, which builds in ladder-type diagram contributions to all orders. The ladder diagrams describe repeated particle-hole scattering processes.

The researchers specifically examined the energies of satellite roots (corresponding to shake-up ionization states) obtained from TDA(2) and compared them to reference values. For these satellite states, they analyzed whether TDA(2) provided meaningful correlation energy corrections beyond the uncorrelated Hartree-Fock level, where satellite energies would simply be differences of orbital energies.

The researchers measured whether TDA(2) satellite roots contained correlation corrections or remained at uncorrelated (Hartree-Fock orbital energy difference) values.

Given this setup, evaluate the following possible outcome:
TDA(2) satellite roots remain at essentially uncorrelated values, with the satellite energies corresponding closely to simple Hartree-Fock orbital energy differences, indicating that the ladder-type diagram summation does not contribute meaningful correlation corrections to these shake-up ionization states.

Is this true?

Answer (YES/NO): YES